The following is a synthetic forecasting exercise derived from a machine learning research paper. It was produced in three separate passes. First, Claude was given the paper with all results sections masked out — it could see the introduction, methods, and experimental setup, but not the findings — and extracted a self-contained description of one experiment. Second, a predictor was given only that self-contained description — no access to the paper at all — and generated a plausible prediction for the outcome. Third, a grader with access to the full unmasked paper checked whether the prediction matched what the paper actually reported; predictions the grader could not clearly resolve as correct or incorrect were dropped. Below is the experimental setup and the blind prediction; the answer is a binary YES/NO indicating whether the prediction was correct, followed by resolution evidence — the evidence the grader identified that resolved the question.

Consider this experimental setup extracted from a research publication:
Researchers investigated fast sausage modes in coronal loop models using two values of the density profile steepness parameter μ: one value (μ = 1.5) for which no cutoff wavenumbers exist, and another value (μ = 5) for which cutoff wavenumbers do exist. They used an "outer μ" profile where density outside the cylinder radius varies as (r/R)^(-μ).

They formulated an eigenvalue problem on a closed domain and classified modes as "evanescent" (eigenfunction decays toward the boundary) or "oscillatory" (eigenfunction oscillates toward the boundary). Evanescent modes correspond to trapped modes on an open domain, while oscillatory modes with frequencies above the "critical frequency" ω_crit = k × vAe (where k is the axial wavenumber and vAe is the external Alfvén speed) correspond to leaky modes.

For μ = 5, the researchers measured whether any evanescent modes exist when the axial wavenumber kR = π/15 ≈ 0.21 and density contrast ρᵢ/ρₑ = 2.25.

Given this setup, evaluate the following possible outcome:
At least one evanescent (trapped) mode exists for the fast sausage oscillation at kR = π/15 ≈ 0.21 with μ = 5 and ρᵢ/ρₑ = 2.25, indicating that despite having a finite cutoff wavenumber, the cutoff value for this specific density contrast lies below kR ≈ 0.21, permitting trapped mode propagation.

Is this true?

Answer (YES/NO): NO